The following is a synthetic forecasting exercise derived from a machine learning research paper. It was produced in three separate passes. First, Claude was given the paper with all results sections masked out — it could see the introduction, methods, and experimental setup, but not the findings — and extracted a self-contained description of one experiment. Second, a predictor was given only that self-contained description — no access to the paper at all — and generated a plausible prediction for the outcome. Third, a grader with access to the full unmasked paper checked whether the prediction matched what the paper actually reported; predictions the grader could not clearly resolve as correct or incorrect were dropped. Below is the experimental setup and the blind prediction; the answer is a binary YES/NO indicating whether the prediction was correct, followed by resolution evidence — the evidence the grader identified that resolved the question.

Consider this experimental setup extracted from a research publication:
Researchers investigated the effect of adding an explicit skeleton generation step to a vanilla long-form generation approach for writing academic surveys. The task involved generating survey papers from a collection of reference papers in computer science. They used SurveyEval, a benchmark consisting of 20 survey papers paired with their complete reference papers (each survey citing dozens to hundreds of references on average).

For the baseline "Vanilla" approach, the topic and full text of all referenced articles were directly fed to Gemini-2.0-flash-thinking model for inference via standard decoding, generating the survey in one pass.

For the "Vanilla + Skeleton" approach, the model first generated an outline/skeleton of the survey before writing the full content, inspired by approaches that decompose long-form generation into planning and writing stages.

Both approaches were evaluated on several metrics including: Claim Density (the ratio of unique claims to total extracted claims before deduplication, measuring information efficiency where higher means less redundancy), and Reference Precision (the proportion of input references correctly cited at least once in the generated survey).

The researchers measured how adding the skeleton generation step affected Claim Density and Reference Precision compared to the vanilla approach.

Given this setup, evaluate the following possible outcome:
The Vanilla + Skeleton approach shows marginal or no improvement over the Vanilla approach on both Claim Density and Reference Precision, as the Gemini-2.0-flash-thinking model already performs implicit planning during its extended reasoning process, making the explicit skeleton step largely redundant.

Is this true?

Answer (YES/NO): NO